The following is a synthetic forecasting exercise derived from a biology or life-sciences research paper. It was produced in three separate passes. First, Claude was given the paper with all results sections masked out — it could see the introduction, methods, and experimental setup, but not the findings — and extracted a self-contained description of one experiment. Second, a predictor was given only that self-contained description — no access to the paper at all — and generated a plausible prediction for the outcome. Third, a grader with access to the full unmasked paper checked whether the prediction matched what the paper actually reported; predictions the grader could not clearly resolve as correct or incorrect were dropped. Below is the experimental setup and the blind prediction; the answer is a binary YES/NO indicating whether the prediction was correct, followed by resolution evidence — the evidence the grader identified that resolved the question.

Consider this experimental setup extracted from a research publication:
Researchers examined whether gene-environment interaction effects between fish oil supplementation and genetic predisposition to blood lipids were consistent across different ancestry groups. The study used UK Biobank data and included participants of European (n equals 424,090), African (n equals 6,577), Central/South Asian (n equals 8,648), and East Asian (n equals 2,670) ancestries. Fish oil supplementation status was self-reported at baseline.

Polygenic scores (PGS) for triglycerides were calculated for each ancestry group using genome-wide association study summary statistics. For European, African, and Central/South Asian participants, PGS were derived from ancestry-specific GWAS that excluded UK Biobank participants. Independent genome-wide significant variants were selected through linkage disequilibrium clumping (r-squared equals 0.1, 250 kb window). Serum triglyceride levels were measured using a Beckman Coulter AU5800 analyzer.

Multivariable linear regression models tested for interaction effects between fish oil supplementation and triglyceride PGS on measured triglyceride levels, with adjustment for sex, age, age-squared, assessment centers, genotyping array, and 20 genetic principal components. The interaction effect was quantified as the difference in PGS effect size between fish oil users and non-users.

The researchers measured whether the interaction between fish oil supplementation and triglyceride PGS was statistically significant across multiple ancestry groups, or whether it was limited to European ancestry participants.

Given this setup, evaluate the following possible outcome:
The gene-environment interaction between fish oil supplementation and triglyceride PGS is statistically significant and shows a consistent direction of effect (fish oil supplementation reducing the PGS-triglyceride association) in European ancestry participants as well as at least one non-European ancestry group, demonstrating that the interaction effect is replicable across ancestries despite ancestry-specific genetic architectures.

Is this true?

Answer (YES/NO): YES